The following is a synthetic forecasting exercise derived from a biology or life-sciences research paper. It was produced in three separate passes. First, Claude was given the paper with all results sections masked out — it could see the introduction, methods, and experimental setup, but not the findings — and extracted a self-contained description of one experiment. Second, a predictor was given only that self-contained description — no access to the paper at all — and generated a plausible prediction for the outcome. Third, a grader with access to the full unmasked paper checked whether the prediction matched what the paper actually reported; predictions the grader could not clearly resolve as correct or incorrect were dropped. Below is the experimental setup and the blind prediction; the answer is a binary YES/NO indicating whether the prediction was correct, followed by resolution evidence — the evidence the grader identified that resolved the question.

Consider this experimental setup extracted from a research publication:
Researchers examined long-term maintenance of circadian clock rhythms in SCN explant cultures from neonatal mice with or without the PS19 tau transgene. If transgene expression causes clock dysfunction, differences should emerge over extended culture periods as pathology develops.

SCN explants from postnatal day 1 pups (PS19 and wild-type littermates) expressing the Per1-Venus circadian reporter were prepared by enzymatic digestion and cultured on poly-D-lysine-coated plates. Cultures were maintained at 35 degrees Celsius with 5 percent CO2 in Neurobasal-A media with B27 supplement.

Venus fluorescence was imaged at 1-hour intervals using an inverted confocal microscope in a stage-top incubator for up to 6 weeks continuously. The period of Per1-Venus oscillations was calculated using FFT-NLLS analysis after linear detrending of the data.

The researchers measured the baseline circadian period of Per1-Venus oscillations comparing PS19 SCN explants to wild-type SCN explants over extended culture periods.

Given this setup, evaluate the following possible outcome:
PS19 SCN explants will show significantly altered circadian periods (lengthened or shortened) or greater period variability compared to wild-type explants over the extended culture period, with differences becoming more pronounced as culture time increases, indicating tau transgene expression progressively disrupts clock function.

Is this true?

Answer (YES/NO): NO